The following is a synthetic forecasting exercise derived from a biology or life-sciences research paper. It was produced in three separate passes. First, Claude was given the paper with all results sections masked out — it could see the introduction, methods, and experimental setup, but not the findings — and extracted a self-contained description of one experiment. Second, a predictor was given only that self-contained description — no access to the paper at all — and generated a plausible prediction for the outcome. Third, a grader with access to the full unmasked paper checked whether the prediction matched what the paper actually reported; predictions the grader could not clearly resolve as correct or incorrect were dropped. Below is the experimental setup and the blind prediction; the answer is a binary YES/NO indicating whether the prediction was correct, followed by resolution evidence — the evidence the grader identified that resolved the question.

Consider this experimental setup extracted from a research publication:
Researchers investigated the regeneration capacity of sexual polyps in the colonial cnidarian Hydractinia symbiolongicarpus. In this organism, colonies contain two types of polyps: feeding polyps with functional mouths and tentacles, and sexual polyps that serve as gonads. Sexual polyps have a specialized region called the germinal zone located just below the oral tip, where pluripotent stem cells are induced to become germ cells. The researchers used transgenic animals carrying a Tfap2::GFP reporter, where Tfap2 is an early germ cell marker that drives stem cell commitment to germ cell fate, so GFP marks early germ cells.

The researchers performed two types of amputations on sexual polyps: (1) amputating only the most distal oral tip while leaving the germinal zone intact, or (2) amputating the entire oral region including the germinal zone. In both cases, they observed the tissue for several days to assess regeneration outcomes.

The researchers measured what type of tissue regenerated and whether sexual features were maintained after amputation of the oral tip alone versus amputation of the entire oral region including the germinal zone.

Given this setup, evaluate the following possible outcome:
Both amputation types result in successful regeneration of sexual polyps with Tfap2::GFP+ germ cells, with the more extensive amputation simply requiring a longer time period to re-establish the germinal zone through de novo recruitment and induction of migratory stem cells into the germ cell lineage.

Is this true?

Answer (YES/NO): NO